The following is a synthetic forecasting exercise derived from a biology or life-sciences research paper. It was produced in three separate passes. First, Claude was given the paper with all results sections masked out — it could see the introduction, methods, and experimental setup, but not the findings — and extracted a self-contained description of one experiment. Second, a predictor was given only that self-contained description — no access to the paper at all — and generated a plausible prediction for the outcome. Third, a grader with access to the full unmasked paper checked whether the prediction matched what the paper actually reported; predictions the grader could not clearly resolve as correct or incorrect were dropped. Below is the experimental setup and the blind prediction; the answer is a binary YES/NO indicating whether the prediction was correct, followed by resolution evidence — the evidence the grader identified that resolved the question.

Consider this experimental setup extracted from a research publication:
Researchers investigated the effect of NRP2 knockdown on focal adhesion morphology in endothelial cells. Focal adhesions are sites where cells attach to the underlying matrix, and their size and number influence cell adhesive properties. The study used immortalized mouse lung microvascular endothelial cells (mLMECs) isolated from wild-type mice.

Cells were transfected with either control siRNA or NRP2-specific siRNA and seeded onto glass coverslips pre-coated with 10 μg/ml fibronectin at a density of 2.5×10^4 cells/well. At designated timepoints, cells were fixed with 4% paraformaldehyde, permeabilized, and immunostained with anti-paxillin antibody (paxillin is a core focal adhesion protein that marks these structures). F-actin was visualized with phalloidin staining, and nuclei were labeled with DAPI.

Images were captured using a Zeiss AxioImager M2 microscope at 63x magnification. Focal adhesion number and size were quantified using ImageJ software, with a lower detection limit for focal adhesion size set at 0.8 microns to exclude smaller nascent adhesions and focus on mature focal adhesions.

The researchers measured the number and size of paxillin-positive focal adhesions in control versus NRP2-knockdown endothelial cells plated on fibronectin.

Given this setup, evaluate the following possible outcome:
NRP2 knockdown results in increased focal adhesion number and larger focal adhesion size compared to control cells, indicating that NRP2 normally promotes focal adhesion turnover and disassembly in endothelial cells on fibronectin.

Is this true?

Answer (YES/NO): NO